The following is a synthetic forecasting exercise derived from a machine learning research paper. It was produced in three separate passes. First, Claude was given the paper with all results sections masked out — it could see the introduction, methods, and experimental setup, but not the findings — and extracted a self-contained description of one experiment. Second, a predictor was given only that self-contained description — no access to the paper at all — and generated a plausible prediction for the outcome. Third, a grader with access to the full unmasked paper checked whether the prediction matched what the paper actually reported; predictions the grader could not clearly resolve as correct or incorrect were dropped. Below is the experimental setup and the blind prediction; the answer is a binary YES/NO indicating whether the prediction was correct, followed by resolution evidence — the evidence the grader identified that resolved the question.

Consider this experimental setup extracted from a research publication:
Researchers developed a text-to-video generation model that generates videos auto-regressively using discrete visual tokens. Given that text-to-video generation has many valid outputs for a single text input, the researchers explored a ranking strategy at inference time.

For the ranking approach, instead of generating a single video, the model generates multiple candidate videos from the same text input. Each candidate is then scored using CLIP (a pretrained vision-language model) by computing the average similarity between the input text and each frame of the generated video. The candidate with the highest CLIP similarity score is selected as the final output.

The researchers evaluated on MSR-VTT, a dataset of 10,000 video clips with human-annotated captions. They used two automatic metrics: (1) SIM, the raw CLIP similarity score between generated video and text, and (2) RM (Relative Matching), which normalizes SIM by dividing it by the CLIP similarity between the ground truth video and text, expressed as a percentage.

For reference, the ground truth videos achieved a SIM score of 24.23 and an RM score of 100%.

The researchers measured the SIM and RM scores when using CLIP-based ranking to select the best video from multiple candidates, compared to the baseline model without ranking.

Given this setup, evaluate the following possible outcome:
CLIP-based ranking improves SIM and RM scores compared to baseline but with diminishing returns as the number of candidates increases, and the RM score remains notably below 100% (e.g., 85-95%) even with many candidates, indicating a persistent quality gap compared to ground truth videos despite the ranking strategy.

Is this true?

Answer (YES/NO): NO